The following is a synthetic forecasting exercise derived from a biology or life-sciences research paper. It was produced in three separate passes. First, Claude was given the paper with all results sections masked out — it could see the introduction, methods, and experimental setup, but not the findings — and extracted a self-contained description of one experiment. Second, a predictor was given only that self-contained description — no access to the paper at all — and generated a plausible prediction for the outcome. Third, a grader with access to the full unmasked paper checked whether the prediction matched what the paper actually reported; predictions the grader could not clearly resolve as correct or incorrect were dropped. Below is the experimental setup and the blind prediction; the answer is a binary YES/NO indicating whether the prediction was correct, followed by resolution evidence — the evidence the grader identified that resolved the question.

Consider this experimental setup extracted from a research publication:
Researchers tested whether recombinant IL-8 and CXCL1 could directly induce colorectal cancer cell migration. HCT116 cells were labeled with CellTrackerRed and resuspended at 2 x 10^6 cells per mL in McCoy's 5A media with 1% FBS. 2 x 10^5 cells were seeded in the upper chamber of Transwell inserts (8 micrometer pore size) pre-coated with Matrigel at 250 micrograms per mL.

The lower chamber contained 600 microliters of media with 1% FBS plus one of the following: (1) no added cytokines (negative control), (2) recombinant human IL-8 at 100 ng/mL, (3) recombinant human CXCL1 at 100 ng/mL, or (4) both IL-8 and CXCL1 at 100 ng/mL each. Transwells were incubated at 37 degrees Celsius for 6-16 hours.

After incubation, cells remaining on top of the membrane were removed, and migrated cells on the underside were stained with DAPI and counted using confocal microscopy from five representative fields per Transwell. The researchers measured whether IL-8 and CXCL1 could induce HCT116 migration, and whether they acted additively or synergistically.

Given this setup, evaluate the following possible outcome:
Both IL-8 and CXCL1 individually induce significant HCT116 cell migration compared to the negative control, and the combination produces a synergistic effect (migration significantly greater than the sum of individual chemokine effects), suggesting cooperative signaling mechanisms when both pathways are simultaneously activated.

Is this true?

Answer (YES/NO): NO